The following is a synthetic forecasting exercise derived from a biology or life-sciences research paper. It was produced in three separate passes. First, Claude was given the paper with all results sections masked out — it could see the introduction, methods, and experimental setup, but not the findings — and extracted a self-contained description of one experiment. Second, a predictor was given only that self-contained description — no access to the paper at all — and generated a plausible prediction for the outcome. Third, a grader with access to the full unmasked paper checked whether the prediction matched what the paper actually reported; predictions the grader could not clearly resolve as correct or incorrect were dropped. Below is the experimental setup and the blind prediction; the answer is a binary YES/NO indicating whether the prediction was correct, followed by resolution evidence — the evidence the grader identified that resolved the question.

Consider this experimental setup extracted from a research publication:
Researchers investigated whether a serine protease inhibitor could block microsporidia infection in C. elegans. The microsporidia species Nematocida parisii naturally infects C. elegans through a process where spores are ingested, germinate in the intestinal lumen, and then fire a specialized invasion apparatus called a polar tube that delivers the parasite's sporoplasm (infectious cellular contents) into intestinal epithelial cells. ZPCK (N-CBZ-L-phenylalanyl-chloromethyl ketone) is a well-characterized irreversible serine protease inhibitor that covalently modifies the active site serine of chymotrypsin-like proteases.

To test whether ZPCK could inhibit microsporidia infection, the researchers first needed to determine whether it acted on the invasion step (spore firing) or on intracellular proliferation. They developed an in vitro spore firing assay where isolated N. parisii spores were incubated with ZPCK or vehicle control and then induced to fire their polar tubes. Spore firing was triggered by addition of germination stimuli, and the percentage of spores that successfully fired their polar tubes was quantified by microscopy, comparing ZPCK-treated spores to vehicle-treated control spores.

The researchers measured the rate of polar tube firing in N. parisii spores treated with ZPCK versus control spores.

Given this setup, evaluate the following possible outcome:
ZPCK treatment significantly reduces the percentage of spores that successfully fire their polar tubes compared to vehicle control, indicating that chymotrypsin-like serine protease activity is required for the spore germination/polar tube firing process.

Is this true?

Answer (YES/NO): YES